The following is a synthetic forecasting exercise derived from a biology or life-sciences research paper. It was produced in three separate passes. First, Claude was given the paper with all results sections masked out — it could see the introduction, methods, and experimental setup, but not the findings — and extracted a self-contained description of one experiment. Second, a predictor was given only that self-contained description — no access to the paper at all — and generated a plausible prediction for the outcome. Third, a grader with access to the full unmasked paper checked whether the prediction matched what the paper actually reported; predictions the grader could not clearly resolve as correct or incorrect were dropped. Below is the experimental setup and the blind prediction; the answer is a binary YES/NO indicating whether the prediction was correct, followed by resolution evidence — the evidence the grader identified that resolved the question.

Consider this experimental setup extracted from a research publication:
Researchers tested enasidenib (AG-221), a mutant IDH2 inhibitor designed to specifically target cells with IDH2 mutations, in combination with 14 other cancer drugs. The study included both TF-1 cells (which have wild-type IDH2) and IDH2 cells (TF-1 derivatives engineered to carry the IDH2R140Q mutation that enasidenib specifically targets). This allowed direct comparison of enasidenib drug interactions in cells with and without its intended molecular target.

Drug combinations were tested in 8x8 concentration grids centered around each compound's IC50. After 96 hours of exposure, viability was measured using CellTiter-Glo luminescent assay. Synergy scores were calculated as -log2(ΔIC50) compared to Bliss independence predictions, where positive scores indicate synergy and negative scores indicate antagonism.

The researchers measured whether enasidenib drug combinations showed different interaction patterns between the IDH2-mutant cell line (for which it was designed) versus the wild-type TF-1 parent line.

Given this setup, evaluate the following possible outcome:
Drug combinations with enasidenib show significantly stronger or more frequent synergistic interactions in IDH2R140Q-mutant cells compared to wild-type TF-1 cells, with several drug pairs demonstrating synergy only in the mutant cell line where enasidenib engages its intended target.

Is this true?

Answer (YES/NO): NO